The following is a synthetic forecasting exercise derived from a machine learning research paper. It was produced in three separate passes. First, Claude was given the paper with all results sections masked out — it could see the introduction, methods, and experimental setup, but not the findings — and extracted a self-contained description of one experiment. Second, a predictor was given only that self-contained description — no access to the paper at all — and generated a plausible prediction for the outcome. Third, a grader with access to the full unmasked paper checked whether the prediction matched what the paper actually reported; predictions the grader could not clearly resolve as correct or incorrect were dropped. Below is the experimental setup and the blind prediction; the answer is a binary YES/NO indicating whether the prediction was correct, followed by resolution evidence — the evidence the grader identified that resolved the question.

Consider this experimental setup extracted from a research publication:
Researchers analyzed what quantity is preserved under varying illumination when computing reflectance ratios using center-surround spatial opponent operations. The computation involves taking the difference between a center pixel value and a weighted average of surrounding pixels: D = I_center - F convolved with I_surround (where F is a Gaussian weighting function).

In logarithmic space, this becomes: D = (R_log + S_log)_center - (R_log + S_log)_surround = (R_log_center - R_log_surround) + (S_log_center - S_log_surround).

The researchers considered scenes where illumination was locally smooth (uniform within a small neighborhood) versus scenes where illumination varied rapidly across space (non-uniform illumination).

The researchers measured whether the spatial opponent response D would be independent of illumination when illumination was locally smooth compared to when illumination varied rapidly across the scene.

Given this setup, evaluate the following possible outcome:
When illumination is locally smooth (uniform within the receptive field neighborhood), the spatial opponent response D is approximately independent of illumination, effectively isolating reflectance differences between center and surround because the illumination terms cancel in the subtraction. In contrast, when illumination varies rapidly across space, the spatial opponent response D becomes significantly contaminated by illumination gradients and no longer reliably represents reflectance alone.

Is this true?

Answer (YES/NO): YES